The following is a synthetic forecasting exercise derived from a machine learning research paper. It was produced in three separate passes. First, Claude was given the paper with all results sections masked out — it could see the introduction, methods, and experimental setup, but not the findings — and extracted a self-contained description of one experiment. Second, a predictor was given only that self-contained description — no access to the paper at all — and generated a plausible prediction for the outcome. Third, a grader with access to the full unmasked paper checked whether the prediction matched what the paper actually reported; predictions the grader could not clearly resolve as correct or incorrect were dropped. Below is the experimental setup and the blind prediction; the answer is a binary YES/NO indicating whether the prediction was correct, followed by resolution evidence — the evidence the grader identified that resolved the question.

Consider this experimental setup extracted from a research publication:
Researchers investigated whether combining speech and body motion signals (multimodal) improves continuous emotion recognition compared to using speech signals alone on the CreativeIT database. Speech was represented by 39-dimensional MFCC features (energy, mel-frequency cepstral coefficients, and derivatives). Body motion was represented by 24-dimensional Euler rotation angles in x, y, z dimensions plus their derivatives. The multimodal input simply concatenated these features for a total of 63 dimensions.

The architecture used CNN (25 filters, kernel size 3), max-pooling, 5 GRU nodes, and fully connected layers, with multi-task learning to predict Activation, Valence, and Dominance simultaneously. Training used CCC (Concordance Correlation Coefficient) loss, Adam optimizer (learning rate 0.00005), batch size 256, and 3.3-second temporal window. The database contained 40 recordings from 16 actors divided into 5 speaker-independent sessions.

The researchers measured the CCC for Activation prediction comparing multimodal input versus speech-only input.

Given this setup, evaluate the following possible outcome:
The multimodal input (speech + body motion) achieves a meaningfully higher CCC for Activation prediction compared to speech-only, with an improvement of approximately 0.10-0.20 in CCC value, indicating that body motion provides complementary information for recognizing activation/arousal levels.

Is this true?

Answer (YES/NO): NO